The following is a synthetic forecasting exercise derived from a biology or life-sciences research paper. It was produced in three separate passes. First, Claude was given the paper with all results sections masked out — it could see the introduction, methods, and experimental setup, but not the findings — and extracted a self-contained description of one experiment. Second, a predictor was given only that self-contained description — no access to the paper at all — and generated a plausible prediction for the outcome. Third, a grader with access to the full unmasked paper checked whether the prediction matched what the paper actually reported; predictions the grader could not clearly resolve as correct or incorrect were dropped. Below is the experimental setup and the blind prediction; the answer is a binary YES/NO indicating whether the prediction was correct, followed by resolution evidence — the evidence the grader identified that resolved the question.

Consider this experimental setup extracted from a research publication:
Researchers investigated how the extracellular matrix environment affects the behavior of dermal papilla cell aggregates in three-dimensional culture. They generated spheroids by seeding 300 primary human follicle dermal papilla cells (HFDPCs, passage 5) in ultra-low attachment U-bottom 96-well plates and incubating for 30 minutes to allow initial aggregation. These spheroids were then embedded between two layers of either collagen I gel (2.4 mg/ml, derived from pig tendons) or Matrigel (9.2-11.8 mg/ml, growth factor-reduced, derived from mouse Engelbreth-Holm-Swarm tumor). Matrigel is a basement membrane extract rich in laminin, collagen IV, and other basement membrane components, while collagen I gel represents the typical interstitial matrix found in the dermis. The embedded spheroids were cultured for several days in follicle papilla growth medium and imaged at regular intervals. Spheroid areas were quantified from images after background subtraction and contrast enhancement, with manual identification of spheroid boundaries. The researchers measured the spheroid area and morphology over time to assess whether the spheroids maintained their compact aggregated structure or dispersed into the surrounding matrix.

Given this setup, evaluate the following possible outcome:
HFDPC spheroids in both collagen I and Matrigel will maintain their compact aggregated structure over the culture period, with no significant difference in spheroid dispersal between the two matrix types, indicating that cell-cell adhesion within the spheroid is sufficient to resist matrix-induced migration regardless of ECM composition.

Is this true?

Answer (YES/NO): NO